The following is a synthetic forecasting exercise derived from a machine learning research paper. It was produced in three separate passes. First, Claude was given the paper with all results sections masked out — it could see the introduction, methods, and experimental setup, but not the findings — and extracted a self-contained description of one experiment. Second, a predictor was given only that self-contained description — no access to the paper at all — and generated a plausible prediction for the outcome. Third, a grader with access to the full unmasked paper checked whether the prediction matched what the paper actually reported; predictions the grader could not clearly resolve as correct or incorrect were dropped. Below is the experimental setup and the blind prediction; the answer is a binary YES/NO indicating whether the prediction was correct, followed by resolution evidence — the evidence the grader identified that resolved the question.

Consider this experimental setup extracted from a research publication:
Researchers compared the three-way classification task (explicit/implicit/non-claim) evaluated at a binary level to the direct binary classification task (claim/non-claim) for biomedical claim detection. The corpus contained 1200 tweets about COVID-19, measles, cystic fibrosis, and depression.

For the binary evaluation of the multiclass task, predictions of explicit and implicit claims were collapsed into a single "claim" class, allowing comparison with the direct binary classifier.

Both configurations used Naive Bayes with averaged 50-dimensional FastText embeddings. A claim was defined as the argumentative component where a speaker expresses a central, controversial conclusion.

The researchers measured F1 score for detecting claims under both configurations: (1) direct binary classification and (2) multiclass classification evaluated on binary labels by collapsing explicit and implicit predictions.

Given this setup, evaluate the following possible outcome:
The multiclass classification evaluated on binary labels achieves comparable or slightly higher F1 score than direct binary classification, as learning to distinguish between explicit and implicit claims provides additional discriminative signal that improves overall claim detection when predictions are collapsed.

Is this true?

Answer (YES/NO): YES